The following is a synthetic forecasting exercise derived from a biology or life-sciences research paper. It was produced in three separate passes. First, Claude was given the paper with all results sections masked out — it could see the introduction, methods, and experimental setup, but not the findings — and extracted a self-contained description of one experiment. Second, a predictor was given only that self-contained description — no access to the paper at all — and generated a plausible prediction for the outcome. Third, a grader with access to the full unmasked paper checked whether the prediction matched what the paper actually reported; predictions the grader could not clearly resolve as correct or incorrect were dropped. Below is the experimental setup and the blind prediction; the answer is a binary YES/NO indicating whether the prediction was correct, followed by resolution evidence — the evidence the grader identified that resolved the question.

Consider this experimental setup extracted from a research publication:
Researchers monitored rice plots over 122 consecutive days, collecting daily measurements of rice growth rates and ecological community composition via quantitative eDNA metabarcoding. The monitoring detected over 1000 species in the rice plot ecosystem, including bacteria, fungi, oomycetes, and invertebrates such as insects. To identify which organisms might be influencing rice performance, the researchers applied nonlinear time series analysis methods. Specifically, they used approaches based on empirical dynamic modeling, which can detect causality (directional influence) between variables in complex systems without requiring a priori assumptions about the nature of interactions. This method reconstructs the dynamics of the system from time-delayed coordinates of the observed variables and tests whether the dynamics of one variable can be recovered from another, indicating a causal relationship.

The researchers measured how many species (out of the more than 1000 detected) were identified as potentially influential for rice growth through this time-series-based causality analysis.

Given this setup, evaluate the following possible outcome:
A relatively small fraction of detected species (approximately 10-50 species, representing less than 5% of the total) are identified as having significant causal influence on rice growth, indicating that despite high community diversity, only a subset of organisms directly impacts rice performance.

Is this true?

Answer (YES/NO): NO